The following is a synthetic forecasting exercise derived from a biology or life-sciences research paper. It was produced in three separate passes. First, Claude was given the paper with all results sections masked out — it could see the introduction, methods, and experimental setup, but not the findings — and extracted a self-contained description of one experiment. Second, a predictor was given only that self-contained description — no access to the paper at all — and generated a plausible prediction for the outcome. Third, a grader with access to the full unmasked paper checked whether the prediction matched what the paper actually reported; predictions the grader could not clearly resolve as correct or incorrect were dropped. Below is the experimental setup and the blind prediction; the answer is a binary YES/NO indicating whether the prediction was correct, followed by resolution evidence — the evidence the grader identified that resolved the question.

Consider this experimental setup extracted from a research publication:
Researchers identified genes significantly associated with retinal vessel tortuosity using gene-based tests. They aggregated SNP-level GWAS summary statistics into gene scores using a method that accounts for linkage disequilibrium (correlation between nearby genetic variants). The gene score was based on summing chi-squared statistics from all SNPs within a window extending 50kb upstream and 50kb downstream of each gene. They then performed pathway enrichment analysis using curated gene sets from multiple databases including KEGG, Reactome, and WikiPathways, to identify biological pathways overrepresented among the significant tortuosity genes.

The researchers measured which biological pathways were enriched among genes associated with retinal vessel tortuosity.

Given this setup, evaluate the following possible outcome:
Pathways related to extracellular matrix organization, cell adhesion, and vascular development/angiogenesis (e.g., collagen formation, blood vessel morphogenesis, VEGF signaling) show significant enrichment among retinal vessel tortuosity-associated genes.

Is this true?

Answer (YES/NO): YES